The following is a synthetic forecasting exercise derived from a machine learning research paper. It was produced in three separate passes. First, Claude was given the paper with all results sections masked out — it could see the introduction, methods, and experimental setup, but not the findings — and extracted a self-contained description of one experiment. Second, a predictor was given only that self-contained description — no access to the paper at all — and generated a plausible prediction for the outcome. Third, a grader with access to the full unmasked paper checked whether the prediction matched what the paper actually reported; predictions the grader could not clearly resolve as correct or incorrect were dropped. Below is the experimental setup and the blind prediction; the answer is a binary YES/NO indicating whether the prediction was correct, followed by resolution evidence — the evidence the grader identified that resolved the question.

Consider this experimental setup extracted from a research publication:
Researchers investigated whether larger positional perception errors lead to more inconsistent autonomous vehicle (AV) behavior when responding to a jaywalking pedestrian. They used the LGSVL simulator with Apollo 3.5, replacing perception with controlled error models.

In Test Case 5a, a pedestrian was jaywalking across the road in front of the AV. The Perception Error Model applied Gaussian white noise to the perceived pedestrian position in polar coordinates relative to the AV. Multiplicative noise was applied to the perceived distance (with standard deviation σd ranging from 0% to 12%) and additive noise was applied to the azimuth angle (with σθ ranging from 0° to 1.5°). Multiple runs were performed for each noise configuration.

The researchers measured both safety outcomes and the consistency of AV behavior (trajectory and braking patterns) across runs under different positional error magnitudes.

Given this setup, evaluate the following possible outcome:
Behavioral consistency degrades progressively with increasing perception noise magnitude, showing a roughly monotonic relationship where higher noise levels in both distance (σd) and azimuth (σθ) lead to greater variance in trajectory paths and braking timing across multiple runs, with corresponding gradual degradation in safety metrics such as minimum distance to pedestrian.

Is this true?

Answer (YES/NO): NO